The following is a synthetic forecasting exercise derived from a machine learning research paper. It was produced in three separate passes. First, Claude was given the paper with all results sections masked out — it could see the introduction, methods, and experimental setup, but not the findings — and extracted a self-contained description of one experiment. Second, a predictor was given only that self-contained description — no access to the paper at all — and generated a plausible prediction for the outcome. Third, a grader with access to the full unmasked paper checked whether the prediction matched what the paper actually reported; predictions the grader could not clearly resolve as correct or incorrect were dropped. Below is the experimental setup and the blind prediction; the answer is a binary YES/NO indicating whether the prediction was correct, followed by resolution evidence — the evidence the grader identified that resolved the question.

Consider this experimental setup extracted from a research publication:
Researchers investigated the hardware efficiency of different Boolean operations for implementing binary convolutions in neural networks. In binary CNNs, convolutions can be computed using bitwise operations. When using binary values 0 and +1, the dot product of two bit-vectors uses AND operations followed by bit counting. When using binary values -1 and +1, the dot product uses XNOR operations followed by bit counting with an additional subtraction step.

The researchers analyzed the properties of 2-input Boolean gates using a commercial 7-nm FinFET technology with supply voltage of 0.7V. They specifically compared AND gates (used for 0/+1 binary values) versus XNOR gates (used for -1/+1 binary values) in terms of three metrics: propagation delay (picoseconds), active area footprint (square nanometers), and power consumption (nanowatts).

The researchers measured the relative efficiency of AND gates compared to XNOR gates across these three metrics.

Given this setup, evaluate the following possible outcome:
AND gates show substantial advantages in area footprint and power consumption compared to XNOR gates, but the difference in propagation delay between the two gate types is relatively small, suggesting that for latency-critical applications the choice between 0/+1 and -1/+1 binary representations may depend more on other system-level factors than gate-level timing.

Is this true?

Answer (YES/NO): NO